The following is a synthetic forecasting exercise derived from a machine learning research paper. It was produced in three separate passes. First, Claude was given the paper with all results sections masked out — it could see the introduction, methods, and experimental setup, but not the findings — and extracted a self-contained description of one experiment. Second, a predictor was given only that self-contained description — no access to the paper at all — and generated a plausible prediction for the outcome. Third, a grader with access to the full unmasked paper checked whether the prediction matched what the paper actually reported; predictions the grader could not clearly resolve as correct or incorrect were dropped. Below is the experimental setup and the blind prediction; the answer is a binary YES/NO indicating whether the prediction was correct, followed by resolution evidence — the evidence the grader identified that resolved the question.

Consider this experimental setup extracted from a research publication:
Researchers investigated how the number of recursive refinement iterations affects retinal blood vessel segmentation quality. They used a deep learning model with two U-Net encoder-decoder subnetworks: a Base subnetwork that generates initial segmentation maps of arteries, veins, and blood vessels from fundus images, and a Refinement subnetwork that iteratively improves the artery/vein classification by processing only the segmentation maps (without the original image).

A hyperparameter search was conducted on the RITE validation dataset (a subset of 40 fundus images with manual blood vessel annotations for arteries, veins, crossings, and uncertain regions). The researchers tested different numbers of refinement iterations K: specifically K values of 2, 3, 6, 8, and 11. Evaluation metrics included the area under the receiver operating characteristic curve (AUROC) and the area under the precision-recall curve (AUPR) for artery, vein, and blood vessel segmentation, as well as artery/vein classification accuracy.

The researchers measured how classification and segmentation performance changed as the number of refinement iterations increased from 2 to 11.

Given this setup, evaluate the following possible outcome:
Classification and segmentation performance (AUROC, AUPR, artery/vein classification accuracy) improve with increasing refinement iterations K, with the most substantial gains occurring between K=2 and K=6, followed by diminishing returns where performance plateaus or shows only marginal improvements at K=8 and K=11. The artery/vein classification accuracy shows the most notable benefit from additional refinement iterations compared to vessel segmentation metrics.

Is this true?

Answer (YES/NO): NO